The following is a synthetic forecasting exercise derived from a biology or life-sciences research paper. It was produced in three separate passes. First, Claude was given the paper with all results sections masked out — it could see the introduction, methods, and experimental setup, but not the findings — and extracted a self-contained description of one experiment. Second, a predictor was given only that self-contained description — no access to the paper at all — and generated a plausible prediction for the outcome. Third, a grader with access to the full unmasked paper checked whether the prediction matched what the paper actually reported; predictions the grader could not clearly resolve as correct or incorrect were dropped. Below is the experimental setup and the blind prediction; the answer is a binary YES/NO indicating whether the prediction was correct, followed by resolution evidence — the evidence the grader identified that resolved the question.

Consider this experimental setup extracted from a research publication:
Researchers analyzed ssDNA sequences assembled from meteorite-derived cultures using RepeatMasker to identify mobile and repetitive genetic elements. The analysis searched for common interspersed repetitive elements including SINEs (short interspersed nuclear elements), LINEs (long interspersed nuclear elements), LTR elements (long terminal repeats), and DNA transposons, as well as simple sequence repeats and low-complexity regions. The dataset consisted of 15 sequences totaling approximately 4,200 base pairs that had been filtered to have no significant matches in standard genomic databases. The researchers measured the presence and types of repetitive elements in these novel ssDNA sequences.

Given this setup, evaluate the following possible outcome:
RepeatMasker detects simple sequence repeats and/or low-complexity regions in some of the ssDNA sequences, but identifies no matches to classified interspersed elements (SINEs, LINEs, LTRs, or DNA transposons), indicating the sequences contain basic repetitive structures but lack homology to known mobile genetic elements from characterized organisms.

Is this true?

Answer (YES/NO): YES